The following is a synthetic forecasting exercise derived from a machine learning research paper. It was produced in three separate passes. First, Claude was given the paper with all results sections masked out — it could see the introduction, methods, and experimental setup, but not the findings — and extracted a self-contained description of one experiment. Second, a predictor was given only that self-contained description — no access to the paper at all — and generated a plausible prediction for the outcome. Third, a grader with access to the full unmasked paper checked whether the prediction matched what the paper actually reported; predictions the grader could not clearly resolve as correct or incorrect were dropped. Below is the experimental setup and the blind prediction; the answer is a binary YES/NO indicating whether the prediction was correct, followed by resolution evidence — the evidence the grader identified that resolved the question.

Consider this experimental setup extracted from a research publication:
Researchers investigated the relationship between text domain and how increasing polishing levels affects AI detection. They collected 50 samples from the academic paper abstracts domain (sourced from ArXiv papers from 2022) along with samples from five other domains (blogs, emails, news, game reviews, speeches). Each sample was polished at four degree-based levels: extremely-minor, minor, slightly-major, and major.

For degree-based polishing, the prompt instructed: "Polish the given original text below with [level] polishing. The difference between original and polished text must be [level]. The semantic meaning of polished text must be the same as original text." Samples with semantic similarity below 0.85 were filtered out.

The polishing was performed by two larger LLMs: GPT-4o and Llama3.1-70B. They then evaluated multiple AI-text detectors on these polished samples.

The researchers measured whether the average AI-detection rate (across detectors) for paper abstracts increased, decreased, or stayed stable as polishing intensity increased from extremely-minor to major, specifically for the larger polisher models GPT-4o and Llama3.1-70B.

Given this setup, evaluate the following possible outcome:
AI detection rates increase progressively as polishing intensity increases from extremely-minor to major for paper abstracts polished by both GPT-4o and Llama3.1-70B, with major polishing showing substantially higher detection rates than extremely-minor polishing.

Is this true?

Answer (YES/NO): NO